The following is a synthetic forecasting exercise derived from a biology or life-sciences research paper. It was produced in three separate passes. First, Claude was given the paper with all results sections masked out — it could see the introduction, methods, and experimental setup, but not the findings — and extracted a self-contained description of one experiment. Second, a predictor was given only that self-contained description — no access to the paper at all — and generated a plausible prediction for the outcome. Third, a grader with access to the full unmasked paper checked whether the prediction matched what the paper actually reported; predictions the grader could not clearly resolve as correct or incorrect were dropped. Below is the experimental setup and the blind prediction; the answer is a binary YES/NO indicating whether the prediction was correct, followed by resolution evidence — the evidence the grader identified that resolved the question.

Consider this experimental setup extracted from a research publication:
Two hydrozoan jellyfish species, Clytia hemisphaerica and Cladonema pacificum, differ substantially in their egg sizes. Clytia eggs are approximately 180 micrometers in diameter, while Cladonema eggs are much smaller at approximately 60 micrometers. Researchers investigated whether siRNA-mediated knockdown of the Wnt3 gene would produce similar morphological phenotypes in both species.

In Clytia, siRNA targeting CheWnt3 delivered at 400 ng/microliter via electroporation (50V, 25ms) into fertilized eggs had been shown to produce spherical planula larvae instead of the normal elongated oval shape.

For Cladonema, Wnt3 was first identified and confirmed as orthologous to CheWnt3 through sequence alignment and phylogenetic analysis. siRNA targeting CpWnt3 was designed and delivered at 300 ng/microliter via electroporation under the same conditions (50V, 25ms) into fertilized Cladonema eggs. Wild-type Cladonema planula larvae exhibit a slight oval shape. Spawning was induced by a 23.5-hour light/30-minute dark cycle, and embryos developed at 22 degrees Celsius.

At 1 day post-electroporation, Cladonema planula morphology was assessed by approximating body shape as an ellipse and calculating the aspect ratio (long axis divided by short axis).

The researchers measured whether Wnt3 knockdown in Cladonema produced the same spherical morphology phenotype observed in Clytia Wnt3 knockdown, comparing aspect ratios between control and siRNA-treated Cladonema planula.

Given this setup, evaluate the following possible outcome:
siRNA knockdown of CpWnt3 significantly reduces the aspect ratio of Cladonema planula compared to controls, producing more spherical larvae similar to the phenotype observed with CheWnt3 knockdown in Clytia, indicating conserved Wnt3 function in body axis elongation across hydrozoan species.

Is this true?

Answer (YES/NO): NO